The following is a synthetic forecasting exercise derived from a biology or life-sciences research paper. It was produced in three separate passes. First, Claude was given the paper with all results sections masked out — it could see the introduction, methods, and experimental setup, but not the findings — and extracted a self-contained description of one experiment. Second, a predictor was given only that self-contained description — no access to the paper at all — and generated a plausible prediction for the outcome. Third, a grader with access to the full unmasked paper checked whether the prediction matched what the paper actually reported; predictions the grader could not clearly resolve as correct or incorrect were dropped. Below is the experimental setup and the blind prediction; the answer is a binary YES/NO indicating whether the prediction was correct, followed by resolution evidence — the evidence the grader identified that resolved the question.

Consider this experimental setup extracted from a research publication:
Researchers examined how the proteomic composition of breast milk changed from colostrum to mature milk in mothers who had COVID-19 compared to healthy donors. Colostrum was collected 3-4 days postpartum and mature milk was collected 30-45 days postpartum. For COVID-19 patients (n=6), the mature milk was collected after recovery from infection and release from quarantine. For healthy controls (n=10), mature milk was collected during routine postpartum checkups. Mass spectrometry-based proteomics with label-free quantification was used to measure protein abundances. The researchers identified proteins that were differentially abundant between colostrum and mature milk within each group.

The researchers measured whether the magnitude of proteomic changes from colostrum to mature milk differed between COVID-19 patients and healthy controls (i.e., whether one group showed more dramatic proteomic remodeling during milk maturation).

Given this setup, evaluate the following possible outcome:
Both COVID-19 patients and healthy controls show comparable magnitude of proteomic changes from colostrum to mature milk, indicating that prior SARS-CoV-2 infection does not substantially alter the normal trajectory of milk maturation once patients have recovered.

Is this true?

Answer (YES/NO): NO